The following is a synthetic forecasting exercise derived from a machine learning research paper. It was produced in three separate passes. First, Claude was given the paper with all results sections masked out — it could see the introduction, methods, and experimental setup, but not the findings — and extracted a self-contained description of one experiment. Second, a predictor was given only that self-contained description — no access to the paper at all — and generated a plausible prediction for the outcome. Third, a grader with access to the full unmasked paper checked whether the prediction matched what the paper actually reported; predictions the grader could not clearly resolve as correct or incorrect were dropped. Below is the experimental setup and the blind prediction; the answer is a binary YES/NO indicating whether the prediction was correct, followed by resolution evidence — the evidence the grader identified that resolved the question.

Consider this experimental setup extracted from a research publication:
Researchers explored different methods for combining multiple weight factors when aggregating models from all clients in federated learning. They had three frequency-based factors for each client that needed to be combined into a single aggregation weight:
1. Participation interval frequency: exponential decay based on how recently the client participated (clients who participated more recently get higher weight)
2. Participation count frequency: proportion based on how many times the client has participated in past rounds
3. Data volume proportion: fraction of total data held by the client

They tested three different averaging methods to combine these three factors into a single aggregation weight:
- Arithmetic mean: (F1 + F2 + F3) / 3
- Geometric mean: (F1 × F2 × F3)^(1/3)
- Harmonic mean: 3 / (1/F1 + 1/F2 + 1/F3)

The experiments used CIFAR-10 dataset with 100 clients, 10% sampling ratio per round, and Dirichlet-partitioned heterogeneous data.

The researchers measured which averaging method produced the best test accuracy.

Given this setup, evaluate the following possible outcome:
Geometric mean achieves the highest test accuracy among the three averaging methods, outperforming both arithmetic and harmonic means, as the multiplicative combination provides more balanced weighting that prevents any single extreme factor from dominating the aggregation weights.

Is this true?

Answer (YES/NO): NO